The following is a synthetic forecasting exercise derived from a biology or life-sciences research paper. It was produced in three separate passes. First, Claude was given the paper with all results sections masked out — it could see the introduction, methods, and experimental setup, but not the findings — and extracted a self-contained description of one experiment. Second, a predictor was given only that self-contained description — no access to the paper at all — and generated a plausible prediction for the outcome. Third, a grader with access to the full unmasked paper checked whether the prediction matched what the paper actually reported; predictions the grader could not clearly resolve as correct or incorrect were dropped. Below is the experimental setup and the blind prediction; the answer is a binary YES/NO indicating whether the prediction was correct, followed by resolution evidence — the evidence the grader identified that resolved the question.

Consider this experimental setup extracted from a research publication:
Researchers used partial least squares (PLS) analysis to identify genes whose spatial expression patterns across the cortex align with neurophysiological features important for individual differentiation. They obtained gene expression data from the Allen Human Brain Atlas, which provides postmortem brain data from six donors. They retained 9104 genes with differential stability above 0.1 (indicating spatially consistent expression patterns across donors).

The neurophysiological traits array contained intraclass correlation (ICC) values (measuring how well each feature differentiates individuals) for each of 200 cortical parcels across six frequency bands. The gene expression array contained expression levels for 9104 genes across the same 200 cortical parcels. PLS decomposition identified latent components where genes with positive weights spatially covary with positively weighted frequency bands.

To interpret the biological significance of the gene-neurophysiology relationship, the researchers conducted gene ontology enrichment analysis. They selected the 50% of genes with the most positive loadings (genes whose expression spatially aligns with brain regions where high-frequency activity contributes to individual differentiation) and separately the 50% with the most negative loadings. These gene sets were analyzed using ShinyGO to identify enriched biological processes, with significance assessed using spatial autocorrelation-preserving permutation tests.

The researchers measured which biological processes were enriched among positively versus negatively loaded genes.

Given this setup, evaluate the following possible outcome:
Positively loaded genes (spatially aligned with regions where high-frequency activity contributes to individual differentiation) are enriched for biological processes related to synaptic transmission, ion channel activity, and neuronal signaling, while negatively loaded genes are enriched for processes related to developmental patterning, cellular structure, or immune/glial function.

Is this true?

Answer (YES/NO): YES